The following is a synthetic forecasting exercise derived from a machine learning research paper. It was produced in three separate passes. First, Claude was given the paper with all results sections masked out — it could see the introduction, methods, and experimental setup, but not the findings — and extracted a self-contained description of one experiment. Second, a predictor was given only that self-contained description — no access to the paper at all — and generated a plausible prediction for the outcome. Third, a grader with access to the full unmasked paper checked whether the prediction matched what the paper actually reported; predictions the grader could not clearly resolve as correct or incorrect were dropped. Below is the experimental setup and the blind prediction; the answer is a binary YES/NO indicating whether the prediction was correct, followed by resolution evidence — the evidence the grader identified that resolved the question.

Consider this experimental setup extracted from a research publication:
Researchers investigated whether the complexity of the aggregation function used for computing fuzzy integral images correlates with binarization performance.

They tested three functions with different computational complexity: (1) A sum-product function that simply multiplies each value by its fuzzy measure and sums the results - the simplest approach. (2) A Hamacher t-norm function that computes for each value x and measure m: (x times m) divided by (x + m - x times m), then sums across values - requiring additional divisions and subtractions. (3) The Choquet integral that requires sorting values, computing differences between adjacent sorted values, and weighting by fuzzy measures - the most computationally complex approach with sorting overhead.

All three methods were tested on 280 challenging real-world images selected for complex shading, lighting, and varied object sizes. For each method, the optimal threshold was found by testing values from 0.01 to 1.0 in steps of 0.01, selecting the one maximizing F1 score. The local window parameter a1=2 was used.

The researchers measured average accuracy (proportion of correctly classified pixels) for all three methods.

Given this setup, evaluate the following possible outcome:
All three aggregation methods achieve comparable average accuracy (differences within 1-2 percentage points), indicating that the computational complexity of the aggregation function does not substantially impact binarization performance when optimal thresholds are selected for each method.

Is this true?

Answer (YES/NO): NO